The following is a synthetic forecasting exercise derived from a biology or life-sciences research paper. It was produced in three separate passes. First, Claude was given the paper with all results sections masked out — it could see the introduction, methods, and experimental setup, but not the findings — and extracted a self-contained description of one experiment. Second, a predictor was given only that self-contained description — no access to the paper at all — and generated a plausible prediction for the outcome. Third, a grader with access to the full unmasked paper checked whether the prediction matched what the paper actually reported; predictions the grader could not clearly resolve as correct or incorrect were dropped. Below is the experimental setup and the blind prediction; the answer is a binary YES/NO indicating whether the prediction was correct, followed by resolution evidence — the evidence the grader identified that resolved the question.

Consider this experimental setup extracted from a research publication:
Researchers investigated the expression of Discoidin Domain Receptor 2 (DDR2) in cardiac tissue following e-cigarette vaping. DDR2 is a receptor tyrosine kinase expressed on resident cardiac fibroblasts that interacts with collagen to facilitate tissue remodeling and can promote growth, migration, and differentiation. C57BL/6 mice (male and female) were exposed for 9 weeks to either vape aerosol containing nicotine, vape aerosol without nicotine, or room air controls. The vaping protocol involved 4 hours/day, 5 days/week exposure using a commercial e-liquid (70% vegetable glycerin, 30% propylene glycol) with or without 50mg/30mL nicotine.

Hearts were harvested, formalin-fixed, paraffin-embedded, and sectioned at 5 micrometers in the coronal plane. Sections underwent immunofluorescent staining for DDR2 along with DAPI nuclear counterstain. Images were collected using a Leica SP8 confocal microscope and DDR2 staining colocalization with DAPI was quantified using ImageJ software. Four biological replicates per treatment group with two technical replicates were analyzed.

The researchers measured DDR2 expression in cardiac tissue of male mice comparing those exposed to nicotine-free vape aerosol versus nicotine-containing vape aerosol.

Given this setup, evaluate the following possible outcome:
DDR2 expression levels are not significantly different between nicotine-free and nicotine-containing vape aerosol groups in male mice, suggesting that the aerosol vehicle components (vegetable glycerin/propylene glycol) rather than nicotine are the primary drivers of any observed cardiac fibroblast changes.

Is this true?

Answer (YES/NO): NO